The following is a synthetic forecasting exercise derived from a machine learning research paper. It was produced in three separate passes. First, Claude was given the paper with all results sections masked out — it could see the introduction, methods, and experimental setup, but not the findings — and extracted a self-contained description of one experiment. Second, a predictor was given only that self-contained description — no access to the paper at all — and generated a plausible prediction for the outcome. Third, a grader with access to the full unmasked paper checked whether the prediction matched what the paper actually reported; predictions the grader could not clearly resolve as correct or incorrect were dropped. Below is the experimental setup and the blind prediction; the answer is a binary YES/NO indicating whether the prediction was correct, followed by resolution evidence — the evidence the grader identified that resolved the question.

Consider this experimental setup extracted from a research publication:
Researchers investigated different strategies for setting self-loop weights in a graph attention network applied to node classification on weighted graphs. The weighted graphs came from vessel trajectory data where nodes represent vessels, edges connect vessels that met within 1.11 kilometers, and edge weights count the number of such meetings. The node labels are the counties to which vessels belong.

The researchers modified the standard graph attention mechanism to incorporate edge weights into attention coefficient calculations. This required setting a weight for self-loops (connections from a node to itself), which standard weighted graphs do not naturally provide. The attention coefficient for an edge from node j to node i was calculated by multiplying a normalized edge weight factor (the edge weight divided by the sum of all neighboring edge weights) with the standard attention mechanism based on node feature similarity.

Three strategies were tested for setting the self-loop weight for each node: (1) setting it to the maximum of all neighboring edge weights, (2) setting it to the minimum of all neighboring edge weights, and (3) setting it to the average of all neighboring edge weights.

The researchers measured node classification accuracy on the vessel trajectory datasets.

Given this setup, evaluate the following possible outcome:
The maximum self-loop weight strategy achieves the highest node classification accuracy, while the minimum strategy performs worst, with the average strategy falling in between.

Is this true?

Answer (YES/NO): NO